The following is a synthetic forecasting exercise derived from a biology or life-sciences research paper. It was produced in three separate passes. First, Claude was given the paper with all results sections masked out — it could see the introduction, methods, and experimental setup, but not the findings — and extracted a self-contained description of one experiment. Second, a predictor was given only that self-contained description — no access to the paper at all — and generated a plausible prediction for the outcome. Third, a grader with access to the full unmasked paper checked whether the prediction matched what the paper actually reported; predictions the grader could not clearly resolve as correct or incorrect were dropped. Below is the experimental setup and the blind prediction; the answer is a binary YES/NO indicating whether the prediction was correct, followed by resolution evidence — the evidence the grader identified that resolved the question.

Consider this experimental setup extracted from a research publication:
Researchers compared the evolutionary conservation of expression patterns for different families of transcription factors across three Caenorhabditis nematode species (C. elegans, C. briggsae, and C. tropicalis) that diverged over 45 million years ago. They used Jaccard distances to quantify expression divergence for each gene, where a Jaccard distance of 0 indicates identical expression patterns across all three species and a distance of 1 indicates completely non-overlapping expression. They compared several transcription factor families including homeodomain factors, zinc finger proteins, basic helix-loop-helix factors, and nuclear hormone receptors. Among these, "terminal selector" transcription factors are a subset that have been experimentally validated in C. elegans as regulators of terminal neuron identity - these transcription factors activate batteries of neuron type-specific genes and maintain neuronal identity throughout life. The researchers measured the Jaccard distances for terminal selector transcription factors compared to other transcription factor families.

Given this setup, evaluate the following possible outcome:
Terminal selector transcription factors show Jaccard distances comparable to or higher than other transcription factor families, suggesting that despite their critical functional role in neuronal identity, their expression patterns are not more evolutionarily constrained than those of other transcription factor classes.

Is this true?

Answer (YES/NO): NO